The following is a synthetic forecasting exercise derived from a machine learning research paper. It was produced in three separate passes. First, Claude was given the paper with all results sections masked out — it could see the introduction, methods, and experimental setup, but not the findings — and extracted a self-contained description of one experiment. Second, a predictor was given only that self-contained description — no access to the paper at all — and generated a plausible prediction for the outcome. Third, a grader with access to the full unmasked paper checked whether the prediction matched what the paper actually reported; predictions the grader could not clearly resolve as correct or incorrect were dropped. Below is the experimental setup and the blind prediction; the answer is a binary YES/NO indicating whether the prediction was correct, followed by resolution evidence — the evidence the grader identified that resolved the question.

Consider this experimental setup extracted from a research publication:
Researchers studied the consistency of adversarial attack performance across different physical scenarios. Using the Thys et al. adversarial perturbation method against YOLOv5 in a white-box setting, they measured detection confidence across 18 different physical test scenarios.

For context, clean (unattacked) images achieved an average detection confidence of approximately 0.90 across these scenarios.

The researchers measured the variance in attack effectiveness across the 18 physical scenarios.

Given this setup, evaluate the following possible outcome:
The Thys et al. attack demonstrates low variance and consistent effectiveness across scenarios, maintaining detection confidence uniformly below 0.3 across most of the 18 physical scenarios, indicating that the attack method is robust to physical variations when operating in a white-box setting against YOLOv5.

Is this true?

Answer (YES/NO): NO